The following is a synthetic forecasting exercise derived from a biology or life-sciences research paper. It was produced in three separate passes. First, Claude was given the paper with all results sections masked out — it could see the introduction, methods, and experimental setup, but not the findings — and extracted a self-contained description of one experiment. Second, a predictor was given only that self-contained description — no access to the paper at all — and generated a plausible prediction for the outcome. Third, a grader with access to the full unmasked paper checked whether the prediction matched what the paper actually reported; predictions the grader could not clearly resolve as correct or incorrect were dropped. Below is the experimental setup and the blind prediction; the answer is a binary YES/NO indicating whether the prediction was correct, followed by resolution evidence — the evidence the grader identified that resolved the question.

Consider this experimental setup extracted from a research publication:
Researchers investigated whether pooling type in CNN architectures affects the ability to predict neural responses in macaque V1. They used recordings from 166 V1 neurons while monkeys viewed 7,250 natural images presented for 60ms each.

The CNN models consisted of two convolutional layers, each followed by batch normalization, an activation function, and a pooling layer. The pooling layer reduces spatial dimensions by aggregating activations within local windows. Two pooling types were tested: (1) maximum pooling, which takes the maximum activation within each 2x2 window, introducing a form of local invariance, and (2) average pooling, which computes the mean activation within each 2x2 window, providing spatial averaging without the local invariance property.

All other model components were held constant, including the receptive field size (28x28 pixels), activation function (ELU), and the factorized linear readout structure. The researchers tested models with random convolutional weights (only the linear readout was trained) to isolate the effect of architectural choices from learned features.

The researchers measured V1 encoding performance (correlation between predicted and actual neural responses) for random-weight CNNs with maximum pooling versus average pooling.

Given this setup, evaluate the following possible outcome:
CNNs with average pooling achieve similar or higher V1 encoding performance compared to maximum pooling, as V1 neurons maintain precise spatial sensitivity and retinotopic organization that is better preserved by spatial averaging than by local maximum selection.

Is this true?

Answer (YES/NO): NO